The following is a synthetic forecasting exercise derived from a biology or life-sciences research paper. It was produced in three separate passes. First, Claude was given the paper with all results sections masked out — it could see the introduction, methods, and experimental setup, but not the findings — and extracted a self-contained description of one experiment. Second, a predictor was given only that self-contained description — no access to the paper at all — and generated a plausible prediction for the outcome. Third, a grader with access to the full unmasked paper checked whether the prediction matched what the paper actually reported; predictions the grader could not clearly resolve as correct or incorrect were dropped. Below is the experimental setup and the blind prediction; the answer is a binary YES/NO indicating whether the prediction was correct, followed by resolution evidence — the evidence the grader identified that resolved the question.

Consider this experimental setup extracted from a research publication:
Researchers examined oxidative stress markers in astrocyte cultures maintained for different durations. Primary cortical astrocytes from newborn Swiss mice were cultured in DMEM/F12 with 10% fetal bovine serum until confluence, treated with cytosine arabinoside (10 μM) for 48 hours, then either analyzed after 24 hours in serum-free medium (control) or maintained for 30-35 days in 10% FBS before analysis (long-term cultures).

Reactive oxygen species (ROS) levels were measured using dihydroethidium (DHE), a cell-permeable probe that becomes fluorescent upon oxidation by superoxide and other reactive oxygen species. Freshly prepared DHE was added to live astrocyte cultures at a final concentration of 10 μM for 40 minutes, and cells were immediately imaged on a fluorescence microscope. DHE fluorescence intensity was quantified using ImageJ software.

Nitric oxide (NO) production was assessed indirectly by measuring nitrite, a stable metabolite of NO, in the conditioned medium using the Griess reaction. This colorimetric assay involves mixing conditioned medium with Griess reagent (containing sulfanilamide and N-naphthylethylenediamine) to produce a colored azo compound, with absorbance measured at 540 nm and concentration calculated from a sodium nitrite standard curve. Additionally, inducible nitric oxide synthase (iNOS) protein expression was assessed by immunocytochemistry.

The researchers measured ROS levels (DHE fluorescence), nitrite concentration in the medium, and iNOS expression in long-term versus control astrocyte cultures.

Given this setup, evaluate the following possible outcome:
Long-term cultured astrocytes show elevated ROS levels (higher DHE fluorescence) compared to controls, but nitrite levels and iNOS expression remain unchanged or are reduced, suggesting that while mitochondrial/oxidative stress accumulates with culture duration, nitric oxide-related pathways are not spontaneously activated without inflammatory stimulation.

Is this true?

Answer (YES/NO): NO